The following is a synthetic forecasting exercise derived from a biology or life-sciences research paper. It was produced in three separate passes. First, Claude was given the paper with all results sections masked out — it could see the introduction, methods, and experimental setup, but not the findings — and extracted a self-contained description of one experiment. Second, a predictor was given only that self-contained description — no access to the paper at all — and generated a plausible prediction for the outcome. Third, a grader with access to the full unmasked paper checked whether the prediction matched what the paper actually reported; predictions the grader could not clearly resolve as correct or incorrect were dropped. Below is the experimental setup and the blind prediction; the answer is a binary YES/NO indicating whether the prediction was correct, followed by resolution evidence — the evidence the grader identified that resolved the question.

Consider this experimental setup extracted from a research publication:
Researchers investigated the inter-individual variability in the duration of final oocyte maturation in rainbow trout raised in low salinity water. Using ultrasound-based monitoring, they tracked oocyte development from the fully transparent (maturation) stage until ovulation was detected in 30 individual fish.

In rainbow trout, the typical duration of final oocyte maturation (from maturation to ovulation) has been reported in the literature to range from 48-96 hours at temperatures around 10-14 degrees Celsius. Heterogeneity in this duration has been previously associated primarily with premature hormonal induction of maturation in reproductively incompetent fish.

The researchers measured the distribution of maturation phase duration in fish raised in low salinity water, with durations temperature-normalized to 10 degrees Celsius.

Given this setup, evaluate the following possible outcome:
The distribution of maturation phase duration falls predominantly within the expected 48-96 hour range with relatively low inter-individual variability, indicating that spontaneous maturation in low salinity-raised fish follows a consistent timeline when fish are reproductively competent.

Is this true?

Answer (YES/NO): NO